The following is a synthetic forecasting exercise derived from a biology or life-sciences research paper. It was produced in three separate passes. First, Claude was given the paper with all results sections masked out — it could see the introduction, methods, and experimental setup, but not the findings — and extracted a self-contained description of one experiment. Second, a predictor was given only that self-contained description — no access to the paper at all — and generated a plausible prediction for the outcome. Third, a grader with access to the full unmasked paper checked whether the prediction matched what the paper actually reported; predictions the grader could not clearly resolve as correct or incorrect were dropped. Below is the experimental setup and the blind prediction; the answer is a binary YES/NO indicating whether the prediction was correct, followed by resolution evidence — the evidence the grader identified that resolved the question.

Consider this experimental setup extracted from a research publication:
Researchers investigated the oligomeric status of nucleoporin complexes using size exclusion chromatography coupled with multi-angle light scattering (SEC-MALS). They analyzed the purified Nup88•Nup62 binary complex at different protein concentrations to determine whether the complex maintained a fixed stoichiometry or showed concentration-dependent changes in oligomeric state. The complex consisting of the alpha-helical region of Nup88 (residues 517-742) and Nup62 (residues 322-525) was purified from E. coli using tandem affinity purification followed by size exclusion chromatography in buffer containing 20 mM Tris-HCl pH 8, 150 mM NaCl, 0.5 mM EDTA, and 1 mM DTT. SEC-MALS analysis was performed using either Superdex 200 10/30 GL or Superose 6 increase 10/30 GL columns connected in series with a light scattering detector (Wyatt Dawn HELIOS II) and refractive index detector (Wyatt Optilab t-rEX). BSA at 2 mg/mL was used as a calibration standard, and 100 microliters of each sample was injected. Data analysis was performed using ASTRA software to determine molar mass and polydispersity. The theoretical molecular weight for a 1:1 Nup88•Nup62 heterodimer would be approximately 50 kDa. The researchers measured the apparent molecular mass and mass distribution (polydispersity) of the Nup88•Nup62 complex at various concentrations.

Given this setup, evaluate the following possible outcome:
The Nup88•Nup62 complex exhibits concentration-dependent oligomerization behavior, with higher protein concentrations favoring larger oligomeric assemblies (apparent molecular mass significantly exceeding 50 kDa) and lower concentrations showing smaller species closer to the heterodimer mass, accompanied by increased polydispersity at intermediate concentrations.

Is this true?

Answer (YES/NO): NO